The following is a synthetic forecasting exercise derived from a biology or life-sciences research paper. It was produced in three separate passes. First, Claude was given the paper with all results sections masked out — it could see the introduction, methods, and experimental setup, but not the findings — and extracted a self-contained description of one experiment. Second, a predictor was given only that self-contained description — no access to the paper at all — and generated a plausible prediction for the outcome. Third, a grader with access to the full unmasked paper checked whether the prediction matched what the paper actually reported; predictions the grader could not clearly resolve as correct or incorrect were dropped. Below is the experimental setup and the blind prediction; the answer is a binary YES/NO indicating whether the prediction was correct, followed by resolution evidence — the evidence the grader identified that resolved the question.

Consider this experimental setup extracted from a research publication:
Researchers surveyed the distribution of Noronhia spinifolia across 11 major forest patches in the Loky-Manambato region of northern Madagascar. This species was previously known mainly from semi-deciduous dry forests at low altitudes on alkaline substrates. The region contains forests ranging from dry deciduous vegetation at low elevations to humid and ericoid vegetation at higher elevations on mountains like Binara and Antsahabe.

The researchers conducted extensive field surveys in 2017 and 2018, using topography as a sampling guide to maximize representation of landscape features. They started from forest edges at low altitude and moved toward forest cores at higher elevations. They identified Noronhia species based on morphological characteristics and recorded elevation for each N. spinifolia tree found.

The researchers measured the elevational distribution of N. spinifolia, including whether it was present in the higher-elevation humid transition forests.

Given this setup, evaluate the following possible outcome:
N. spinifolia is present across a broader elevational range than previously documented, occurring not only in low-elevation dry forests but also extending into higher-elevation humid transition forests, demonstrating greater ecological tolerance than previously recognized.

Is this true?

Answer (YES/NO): YES